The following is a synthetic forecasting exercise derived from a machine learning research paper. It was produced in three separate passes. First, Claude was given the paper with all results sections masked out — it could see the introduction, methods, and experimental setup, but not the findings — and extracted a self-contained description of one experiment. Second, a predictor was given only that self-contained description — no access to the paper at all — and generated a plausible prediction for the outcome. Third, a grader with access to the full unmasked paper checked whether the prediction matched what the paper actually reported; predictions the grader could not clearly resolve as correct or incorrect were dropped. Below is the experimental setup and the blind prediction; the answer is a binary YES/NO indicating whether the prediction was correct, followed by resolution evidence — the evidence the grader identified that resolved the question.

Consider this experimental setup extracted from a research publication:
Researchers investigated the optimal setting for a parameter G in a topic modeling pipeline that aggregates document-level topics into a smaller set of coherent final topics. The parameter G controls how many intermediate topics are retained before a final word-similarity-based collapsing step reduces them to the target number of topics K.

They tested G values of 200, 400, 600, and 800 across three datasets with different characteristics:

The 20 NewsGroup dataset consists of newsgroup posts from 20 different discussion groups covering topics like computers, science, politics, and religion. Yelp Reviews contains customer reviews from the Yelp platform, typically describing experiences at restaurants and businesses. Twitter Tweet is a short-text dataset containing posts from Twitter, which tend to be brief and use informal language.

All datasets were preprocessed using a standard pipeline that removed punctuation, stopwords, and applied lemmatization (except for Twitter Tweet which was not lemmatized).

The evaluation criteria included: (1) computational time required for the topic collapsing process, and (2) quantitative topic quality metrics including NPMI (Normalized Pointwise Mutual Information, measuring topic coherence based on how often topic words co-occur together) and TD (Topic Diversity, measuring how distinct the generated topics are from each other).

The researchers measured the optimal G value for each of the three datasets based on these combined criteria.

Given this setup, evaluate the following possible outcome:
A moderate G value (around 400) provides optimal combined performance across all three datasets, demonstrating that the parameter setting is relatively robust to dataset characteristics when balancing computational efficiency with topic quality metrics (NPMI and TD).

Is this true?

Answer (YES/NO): NO